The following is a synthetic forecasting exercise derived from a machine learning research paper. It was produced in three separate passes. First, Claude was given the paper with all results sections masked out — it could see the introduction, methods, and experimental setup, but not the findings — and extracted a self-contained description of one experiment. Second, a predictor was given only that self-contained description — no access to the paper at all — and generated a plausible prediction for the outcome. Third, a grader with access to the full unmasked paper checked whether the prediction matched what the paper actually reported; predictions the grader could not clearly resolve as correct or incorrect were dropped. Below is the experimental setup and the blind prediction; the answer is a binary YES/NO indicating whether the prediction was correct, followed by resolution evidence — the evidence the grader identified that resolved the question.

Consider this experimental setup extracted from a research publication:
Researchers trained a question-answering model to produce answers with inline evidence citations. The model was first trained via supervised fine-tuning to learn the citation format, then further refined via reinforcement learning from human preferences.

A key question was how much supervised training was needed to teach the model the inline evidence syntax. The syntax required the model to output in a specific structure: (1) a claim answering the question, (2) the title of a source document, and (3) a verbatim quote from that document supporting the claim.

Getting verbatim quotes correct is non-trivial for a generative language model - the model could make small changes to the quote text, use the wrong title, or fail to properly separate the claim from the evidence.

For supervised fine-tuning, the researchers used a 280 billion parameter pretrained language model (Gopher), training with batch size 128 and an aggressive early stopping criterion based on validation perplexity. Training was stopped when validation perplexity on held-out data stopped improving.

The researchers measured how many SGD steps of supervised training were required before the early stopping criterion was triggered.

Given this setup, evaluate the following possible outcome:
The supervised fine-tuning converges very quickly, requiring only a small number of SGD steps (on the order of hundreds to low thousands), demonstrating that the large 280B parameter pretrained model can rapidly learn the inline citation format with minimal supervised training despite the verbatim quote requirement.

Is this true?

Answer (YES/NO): NO